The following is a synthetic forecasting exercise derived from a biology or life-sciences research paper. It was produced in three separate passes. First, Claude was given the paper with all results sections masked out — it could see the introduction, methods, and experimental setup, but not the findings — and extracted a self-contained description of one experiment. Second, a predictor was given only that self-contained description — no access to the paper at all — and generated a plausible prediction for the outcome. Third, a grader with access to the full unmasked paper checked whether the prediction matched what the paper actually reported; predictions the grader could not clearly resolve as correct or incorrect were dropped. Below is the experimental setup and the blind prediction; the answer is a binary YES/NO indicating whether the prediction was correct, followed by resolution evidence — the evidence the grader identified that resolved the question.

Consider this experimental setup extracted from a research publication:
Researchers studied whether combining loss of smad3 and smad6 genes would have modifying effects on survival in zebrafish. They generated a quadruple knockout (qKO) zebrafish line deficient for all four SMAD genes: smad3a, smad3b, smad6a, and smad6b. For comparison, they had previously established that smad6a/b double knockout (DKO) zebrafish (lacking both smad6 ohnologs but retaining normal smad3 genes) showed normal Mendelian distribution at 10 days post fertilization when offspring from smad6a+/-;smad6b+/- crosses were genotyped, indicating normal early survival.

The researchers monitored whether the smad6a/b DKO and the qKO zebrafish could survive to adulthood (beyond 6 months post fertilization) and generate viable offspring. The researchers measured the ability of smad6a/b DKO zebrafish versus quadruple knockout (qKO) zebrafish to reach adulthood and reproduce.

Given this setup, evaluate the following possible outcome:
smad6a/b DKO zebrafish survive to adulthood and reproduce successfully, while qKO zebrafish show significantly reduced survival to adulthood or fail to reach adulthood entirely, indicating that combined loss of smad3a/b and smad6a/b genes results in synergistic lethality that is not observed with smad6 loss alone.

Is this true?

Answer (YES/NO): NO